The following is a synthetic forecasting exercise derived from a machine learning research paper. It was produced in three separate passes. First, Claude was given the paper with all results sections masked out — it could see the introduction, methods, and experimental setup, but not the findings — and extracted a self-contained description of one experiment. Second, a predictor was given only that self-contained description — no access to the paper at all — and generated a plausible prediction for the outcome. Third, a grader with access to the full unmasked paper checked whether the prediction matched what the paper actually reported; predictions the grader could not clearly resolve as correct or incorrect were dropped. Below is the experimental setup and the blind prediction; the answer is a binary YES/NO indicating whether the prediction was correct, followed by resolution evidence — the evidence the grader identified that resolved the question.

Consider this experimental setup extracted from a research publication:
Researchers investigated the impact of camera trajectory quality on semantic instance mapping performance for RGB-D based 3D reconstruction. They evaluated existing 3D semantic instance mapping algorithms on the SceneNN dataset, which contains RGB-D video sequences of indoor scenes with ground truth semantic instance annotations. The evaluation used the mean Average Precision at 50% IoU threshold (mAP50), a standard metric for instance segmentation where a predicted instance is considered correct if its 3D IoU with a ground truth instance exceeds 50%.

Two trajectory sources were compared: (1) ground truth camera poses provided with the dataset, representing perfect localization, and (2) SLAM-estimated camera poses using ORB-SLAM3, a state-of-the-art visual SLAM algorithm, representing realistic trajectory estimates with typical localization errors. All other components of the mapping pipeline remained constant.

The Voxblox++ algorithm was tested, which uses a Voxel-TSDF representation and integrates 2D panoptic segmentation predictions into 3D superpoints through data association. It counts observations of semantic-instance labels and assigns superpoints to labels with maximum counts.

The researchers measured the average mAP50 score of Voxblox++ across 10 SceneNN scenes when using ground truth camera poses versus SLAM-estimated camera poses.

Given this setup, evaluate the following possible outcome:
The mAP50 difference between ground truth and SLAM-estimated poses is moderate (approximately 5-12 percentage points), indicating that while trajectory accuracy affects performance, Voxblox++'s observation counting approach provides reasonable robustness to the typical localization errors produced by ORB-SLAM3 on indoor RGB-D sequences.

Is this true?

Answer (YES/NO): NO